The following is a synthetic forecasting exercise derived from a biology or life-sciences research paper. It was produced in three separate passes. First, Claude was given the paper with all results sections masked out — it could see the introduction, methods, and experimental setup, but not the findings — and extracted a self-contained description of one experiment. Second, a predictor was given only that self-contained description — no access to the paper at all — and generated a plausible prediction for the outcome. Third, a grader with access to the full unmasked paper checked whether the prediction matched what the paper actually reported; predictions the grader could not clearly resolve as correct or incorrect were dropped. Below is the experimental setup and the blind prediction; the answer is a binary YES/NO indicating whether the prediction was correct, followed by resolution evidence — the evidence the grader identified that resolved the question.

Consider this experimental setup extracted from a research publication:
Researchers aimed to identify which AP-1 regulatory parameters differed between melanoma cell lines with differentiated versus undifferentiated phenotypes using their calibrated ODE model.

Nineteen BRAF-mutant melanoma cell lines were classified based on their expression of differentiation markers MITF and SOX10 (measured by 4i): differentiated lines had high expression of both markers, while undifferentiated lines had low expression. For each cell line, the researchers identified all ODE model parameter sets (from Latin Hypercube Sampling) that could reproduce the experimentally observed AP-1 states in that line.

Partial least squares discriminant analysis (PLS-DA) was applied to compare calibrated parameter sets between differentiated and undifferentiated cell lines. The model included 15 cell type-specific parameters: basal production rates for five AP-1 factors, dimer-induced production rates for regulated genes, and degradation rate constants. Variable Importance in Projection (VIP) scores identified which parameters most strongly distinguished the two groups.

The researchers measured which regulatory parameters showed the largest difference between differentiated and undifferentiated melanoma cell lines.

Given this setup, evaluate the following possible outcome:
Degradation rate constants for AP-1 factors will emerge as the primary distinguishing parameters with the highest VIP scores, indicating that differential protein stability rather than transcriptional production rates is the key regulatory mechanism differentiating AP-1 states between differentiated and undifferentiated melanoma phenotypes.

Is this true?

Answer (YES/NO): NO